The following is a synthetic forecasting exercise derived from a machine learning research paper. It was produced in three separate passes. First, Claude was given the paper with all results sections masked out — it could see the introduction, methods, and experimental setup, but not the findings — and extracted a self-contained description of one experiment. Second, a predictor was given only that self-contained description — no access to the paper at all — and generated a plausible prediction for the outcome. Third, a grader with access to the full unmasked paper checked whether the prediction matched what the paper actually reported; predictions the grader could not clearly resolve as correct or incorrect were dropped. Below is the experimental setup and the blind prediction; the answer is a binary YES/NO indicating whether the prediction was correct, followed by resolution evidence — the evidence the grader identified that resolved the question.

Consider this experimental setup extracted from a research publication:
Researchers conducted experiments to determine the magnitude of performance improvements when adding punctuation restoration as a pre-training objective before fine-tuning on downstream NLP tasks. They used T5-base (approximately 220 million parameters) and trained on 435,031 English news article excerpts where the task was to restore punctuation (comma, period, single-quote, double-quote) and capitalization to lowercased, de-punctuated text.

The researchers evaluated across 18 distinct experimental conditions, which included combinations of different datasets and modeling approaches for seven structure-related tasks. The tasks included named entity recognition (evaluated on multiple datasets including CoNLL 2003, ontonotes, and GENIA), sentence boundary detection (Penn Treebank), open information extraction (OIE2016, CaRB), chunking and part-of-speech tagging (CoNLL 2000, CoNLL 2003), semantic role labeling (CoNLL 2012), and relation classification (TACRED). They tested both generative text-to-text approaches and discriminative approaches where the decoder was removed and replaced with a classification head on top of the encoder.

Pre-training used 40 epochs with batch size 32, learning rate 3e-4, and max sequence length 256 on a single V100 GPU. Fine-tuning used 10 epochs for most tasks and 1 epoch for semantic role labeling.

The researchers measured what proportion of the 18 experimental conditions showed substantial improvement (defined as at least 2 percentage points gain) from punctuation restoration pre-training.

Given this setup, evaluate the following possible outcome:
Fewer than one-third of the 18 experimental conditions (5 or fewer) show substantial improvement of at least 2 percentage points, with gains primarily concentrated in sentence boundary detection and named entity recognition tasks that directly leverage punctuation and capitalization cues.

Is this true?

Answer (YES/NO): NO